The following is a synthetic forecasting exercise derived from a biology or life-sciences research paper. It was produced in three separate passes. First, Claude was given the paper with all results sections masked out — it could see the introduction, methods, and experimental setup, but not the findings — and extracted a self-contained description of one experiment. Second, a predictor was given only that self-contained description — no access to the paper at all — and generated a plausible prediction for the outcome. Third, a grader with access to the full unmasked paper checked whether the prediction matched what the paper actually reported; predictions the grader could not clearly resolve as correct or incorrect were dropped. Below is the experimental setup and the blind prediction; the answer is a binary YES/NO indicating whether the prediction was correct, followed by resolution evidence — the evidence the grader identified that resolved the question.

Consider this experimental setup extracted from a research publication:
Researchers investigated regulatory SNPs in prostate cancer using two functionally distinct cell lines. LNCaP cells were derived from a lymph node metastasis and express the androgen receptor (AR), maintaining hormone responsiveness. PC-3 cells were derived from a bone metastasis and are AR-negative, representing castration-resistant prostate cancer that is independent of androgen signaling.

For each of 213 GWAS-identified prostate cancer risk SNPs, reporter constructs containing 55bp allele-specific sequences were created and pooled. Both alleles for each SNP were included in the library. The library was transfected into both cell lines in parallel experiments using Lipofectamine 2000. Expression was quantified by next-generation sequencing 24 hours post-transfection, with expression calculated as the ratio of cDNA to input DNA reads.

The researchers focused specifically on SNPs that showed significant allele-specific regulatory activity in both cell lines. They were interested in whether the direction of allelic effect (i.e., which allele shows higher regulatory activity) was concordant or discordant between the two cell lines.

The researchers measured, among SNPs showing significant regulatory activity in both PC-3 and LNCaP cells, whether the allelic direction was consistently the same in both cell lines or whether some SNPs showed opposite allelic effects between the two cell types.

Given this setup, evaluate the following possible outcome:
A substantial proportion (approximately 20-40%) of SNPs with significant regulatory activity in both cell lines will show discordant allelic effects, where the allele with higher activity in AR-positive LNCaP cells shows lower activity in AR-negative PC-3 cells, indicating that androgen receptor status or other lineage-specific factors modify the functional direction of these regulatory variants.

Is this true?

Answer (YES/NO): NO